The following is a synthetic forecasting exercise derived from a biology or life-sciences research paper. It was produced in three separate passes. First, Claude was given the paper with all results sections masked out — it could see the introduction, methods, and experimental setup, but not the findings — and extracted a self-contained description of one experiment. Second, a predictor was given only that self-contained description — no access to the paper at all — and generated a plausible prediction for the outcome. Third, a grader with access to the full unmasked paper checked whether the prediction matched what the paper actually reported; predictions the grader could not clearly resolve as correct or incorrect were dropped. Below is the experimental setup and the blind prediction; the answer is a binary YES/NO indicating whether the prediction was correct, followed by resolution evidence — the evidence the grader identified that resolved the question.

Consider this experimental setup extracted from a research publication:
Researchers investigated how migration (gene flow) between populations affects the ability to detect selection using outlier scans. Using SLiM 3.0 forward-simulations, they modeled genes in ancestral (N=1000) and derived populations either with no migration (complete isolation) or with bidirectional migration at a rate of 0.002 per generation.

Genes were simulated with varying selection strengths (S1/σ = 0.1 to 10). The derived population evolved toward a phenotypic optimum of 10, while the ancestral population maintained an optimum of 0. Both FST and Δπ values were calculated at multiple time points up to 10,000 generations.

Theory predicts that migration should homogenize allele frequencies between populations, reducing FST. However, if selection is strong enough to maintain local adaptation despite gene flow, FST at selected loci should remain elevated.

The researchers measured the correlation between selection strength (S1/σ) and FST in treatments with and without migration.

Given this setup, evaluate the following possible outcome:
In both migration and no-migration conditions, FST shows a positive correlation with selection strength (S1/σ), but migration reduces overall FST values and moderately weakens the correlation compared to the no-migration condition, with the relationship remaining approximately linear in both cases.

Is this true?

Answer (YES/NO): NO